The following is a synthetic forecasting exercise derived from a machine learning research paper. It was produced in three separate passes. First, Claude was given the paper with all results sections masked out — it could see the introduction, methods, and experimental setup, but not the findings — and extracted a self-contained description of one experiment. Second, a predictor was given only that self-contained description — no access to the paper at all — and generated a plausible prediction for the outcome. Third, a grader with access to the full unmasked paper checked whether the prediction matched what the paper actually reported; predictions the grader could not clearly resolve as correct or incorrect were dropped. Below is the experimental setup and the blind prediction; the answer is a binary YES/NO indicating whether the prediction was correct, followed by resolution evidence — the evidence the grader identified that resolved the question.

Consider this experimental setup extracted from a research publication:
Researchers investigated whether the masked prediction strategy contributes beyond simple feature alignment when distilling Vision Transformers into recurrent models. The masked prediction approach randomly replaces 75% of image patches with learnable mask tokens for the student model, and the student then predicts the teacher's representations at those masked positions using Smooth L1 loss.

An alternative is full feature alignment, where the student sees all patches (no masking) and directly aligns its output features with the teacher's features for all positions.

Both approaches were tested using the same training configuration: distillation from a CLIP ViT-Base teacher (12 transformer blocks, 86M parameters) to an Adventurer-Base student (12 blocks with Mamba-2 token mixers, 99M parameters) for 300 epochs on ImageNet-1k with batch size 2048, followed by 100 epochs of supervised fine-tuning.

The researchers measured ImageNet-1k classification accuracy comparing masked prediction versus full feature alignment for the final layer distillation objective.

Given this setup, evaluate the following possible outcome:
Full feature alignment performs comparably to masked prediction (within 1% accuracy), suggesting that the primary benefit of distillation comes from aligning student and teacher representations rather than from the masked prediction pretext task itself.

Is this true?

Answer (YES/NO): YES